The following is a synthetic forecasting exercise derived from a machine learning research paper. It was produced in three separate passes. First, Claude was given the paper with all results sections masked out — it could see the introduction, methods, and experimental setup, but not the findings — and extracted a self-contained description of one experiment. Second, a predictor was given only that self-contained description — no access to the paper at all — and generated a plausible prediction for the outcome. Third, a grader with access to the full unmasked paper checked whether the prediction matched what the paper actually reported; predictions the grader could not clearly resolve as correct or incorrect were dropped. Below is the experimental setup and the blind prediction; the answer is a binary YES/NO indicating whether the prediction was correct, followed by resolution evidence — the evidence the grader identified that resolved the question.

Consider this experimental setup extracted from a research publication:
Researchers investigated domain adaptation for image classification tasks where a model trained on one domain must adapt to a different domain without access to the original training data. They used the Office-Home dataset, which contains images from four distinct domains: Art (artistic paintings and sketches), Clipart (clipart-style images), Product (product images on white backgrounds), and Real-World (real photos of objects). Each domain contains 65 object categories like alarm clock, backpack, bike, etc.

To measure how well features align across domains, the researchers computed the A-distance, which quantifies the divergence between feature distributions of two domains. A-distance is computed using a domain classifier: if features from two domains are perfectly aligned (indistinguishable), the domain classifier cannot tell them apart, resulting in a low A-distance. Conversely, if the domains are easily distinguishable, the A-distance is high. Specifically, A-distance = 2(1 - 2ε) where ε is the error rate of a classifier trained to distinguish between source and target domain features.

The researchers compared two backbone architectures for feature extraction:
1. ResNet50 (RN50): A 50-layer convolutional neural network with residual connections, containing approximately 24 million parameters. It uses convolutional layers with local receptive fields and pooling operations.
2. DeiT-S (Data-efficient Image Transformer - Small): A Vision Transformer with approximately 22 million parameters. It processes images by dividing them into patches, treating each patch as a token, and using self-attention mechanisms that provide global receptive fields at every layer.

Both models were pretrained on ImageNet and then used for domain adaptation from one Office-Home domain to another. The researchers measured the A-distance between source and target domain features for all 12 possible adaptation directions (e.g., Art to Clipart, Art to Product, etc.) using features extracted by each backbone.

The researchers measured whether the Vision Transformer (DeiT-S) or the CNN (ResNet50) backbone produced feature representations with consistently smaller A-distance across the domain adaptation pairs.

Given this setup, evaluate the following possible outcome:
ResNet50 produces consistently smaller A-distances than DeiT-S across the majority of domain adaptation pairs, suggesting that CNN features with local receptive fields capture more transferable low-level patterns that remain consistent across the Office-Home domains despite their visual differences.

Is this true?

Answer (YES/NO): NO